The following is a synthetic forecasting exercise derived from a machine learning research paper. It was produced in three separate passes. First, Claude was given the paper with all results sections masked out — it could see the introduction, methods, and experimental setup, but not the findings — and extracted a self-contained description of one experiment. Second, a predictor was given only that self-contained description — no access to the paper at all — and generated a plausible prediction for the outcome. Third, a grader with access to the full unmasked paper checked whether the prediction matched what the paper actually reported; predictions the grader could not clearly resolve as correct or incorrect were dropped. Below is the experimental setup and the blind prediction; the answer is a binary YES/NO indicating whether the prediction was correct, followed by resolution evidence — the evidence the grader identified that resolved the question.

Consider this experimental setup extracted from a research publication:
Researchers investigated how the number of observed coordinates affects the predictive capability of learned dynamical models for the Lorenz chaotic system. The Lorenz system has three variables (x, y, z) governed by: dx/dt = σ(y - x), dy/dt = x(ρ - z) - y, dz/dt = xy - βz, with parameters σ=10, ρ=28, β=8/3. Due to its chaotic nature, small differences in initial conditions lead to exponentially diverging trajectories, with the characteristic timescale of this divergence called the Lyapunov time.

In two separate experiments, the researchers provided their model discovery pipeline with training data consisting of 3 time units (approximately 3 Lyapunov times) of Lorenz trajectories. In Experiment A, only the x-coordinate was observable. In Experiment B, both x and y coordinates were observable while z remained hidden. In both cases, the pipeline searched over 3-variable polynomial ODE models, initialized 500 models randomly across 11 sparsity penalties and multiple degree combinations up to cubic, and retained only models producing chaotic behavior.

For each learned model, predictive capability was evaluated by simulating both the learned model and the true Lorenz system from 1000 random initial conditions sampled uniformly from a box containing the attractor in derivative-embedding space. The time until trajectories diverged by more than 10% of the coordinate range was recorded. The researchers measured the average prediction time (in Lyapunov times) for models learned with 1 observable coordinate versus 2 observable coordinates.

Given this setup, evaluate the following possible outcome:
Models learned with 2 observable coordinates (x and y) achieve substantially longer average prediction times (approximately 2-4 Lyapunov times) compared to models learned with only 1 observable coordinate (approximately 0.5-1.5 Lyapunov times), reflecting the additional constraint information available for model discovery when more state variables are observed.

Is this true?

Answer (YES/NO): NO